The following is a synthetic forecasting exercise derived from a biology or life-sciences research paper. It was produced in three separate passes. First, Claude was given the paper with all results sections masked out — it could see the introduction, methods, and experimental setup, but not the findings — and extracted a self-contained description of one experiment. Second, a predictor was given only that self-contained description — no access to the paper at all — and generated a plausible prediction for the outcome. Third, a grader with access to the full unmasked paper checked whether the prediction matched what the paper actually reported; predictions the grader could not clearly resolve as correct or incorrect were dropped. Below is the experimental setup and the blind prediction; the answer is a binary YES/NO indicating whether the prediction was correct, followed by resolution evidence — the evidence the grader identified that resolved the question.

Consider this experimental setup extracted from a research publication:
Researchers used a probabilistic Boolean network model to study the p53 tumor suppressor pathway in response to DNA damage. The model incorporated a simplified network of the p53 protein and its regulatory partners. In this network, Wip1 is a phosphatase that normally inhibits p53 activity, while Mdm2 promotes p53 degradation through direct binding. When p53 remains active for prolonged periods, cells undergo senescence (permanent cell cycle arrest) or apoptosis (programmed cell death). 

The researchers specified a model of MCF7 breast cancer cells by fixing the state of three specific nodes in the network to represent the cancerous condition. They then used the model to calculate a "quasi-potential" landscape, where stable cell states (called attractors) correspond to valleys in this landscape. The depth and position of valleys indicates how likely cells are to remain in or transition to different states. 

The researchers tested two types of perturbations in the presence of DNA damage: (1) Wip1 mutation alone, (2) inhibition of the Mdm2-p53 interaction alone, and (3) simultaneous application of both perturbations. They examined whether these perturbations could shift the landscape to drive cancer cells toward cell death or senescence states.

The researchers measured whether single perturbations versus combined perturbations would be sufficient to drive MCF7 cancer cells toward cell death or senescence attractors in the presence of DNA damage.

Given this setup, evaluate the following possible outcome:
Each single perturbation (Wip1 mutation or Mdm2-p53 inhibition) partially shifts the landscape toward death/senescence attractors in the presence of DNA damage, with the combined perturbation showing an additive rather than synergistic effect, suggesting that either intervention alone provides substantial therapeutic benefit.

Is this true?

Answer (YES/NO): NO